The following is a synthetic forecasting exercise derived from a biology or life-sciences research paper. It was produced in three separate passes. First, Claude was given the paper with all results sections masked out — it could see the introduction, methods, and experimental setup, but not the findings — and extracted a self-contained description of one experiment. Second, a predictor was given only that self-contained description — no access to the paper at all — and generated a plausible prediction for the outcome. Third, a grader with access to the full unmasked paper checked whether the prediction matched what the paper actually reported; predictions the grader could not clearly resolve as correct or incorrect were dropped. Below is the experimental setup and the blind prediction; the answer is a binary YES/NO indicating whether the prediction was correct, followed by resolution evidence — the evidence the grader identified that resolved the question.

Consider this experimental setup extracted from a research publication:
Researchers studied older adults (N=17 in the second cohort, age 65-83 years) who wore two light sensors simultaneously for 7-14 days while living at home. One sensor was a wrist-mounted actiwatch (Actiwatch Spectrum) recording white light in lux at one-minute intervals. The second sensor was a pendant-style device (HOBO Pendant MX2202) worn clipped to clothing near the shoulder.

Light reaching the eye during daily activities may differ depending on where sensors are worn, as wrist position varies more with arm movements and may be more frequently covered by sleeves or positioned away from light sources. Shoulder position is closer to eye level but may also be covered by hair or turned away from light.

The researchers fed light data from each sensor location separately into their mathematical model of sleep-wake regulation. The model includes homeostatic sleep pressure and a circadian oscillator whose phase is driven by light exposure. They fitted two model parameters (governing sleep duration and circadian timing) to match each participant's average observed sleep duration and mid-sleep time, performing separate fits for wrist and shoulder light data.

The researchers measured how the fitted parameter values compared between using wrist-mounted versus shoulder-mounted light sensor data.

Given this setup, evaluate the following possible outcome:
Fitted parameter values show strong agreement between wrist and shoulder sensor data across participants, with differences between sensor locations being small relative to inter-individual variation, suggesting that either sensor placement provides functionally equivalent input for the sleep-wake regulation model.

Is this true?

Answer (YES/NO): YES